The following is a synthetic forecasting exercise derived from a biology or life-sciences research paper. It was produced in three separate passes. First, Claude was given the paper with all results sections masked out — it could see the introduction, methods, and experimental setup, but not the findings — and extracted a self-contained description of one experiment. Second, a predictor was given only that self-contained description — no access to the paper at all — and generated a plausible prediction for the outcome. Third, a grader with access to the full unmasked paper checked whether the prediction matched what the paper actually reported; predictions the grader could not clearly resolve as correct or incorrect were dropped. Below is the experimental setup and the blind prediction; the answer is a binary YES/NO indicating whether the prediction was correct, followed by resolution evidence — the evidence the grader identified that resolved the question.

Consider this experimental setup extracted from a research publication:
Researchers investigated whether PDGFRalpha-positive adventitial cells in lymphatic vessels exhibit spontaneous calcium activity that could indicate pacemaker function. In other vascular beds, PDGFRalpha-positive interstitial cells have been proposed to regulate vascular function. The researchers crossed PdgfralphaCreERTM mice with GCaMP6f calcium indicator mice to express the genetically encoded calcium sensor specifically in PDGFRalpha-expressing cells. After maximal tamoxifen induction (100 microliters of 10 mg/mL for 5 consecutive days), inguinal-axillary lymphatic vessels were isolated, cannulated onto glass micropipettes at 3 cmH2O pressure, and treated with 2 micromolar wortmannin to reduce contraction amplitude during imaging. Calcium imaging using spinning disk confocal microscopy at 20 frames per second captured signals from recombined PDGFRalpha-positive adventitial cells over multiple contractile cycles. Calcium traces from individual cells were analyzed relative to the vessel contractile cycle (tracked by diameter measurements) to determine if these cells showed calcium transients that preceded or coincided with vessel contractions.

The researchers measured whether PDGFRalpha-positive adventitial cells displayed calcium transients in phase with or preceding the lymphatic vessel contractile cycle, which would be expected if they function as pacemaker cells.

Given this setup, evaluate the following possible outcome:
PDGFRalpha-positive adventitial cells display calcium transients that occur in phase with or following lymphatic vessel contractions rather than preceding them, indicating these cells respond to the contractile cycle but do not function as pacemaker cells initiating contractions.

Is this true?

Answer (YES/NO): NO